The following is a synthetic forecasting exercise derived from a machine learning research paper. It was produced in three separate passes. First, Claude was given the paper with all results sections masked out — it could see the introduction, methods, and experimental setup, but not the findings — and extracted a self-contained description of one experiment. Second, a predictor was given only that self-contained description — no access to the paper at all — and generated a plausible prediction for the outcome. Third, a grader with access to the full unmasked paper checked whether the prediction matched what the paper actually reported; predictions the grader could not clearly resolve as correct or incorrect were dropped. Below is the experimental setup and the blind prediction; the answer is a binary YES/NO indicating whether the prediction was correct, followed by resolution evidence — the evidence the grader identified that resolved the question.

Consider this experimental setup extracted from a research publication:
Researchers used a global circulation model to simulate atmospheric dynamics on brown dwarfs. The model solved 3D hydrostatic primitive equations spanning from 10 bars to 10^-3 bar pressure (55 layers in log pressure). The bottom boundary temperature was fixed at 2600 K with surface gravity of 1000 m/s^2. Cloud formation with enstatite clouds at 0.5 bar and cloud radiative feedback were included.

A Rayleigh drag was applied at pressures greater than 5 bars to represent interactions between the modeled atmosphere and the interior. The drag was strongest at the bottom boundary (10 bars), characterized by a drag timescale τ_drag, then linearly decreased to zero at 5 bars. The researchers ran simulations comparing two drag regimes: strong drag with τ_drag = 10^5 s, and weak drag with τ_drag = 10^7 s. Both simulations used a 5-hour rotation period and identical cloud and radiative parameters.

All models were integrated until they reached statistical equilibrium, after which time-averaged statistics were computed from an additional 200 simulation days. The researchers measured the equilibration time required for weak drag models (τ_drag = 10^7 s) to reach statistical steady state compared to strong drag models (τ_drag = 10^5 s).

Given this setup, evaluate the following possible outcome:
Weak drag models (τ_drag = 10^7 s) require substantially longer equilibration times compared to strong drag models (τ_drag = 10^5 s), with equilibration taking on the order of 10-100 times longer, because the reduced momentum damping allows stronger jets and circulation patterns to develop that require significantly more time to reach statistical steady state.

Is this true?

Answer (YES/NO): YES